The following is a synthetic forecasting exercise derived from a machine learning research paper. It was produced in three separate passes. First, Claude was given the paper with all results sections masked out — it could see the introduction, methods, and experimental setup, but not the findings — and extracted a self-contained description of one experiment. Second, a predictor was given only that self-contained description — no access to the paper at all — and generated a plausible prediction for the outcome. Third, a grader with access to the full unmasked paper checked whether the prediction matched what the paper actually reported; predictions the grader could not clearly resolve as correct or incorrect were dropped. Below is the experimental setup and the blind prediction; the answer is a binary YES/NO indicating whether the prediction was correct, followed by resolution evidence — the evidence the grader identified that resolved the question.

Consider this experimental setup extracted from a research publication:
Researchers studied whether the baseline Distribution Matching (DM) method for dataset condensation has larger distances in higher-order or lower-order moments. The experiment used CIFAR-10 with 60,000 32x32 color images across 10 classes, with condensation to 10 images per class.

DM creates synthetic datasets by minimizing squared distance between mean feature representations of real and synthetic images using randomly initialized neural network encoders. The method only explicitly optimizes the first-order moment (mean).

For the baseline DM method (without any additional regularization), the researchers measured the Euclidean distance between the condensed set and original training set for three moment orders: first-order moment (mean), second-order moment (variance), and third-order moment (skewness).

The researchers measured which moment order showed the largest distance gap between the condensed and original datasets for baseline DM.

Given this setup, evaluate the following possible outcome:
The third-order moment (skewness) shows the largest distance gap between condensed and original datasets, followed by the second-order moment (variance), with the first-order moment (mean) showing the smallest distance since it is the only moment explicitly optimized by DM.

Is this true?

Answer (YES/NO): NO